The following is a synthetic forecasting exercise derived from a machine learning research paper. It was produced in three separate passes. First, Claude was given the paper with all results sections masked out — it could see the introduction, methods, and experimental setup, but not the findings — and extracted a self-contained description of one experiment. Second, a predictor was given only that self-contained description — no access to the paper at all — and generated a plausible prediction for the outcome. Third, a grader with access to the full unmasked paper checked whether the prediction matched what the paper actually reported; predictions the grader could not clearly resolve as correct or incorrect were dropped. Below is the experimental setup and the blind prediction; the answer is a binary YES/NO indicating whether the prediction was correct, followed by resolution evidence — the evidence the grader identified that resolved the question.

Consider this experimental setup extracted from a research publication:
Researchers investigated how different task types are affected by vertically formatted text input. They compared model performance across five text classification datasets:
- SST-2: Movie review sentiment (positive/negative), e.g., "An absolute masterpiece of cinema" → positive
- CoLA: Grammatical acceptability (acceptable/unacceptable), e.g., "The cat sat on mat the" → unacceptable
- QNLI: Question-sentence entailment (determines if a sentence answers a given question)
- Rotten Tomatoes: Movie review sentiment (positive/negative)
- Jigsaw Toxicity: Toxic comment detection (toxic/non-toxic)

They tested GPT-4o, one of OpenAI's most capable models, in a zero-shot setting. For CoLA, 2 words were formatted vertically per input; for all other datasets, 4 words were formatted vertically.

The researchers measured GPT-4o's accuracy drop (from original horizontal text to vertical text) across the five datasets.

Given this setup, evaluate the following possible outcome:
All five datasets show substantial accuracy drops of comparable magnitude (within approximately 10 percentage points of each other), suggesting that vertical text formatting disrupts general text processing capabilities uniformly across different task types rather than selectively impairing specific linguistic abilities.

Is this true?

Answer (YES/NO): NO